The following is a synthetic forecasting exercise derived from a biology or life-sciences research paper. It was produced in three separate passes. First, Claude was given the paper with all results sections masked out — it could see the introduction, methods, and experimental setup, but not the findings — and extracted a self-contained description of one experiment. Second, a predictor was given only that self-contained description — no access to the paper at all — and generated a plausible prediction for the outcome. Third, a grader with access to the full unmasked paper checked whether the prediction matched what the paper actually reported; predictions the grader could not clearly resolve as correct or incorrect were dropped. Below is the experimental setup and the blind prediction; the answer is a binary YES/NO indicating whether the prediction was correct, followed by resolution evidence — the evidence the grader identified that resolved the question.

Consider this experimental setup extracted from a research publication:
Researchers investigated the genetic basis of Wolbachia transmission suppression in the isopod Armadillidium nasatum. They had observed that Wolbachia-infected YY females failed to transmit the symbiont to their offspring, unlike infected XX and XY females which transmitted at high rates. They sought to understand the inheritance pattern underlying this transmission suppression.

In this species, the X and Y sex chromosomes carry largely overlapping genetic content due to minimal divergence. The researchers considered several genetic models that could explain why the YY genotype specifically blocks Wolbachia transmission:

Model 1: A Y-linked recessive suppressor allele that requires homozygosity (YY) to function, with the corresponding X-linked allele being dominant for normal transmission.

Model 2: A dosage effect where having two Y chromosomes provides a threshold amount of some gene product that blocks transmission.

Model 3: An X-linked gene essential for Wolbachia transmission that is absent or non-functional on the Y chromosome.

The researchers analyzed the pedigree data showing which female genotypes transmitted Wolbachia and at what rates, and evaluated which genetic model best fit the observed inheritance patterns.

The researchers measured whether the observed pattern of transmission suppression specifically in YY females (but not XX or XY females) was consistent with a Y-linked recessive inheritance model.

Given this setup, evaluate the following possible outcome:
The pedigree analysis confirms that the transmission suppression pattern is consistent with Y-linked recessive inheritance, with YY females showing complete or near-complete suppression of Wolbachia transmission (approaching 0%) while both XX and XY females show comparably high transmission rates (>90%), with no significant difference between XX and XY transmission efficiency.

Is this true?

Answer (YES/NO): NO